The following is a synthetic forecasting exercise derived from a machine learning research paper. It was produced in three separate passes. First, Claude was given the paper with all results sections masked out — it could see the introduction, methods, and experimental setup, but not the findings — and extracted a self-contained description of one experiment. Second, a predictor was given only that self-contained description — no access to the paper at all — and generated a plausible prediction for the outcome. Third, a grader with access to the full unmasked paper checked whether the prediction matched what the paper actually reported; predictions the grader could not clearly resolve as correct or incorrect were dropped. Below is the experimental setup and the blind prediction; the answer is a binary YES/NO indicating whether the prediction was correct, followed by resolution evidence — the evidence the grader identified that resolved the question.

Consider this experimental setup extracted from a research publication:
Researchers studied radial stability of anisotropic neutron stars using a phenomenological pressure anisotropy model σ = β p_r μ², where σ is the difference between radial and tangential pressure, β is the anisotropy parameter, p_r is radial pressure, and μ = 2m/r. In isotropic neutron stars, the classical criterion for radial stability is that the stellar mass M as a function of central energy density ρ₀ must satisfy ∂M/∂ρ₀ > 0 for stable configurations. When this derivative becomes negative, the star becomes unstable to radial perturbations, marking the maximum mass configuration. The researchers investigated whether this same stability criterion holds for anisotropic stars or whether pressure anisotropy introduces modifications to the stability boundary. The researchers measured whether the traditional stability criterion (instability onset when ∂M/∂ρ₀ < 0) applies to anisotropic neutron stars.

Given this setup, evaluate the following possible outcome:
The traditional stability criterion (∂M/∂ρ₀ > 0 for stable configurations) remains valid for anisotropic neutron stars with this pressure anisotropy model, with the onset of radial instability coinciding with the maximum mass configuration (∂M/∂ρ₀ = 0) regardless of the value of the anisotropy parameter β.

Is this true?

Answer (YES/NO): YES